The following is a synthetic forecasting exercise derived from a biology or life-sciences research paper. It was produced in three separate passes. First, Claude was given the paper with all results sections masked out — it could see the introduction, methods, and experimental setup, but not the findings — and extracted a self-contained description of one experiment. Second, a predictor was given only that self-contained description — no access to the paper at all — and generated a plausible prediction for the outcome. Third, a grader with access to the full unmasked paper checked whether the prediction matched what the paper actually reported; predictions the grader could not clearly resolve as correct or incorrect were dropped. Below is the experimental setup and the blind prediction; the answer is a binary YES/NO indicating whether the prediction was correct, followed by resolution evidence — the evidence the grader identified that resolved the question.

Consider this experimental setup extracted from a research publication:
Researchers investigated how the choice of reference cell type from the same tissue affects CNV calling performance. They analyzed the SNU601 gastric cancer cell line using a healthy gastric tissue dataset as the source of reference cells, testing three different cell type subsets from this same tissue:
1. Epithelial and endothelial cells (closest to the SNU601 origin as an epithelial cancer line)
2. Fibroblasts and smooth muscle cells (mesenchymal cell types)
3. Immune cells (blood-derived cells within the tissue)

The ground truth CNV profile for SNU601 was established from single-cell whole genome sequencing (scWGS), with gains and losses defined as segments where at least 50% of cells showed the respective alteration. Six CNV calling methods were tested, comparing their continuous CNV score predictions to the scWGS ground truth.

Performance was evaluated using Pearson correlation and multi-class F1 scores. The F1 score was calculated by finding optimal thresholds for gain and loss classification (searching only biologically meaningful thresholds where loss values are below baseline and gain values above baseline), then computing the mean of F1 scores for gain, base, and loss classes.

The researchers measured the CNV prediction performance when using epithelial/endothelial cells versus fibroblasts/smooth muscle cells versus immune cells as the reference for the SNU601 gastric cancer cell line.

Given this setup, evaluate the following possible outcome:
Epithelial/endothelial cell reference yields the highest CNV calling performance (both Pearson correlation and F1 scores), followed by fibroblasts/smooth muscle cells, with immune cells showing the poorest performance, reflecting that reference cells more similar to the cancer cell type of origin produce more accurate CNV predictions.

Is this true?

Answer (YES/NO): NO